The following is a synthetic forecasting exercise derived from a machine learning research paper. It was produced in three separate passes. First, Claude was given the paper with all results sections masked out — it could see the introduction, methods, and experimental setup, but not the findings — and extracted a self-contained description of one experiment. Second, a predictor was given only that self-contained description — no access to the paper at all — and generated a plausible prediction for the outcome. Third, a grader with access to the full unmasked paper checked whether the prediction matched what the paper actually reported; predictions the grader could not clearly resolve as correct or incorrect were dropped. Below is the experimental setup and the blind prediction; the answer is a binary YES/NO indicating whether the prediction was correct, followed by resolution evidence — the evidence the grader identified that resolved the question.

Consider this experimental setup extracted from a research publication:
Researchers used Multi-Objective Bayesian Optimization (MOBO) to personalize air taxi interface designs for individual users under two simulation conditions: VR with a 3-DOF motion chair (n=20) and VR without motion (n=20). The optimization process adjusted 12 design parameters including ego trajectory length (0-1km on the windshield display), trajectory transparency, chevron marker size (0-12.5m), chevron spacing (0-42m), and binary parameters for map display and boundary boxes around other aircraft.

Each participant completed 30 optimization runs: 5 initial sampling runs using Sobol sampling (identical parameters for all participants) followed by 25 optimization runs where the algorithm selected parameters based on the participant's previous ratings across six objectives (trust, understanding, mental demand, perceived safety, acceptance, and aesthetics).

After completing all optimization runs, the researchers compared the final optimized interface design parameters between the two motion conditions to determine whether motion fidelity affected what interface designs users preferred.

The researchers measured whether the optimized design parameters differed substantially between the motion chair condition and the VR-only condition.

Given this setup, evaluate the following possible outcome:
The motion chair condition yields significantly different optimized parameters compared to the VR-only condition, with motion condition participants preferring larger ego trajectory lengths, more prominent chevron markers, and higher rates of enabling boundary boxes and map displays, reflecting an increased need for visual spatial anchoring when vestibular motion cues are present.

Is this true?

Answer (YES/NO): NO